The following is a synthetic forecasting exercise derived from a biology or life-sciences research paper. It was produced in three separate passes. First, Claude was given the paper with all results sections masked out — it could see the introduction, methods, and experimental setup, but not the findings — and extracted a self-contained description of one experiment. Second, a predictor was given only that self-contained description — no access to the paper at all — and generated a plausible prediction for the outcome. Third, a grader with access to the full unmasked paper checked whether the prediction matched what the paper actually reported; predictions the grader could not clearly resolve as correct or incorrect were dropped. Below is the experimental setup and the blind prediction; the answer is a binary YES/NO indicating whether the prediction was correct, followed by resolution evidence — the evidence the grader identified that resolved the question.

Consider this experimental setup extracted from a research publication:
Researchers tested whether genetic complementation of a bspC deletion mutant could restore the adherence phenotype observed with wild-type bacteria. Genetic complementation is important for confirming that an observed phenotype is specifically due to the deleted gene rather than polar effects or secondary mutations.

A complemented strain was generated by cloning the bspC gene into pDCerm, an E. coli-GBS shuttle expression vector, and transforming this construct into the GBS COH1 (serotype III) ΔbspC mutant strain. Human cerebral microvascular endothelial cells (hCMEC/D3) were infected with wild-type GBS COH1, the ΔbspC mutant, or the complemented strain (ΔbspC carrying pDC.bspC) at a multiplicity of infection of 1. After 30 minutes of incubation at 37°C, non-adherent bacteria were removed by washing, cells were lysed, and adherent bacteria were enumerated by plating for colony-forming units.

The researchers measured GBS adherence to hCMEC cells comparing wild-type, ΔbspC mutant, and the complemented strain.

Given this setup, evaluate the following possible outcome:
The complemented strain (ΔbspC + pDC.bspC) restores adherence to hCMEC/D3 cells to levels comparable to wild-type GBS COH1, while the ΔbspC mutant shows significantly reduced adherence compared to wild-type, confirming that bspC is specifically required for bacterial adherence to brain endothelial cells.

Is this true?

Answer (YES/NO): YES